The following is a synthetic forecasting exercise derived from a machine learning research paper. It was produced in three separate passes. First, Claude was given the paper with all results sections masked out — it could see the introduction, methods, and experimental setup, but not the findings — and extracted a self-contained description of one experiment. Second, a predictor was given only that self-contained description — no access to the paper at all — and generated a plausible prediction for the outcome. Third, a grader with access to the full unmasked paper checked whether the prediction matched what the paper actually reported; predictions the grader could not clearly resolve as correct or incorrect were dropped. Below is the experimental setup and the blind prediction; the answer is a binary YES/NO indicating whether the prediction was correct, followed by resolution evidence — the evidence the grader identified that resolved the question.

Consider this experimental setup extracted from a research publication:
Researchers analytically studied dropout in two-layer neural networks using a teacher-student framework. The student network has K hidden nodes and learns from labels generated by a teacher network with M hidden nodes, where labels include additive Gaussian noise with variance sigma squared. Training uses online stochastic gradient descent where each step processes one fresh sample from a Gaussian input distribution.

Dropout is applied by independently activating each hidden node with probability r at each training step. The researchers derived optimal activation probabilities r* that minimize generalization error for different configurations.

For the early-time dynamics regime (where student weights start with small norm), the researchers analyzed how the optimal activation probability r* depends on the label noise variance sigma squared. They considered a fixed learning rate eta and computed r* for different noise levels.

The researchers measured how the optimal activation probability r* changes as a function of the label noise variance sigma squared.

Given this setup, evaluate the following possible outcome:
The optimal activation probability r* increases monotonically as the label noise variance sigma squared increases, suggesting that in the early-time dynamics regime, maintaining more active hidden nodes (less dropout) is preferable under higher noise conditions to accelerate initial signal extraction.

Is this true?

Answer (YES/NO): NO